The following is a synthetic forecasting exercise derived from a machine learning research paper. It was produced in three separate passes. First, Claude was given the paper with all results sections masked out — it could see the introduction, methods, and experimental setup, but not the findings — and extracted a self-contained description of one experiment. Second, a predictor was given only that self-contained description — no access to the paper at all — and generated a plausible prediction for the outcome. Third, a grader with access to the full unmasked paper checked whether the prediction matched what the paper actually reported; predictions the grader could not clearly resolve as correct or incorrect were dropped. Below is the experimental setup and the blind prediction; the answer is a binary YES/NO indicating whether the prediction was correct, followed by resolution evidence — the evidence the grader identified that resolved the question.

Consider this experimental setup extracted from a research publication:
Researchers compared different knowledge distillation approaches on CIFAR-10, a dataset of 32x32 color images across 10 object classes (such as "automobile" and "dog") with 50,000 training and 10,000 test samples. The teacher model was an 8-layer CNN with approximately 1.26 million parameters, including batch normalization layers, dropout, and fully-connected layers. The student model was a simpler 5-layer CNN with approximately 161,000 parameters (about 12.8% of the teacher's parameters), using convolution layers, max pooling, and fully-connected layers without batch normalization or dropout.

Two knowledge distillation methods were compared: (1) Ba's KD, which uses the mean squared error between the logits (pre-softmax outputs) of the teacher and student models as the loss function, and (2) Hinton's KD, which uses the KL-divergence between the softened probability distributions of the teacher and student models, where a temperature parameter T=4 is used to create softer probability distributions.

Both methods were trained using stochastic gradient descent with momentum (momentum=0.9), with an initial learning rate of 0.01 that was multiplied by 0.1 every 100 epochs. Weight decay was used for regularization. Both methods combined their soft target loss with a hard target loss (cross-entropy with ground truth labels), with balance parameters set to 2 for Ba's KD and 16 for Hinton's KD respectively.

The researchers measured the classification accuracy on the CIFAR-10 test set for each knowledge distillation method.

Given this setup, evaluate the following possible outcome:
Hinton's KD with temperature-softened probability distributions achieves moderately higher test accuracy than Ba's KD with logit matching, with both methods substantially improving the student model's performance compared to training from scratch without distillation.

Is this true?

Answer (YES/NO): NO